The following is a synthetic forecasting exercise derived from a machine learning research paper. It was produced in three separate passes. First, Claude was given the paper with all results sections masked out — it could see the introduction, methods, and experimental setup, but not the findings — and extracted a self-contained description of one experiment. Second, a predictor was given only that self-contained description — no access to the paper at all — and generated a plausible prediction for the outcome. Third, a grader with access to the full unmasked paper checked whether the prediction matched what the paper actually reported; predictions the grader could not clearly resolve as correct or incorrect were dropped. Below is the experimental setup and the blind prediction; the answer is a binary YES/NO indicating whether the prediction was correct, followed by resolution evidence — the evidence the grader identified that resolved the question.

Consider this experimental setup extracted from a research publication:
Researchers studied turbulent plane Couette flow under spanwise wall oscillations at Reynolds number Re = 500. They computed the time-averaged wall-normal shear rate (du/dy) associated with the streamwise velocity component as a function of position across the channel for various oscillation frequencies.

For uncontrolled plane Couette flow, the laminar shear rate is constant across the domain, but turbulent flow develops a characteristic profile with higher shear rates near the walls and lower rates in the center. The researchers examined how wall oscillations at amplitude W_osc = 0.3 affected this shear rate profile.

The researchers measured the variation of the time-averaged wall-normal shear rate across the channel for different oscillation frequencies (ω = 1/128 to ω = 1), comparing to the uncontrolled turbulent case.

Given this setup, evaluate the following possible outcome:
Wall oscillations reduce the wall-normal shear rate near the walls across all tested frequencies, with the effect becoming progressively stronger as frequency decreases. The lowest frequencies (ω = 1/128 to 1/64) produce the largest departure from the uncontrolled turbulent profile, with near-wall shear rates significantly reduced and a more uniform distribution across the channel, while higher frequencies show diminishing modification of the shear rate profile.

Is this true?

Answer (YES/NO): NO